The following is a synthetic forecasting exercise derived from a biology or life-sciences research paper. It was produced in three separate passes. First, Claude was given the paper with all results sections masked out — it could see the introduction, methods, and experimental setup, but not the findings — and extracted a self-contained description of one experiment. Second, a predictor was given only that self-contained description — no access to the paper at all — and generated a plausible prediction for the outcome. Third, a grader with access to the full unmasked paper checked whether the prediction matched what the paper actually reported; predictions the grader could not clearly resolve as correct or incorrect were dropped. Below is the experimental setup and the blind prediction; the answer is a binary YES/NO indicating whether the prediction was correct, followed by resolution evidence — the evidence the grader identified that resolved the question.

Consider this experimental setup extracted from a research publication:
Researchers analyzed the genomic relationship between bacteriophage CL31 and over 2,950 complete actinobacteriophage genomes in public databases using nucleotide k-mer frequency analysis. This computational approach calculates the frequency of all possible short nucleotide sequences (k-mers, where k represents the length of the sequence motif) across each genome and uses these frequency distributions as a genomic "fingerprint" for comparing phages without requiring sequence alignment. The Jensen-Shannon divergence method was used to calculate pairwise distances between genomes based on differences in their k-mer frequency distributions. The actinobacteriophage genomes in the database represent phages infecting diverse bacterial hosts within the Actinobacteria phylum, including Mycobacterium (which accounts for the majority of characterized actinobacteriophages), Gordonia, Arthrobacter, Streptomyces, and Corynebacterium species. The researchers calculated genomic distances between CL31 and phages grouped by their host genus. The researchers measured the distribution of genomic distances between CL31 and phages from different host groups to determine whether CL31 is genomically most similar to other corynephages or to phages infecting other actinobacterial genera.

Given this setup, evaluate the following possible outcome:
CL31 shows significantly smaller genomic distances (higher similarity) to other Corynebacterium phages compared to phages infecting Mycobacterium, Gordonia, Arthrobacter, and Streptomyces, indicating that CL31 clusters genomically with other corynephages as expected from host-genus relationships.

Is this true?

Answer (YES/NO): YES